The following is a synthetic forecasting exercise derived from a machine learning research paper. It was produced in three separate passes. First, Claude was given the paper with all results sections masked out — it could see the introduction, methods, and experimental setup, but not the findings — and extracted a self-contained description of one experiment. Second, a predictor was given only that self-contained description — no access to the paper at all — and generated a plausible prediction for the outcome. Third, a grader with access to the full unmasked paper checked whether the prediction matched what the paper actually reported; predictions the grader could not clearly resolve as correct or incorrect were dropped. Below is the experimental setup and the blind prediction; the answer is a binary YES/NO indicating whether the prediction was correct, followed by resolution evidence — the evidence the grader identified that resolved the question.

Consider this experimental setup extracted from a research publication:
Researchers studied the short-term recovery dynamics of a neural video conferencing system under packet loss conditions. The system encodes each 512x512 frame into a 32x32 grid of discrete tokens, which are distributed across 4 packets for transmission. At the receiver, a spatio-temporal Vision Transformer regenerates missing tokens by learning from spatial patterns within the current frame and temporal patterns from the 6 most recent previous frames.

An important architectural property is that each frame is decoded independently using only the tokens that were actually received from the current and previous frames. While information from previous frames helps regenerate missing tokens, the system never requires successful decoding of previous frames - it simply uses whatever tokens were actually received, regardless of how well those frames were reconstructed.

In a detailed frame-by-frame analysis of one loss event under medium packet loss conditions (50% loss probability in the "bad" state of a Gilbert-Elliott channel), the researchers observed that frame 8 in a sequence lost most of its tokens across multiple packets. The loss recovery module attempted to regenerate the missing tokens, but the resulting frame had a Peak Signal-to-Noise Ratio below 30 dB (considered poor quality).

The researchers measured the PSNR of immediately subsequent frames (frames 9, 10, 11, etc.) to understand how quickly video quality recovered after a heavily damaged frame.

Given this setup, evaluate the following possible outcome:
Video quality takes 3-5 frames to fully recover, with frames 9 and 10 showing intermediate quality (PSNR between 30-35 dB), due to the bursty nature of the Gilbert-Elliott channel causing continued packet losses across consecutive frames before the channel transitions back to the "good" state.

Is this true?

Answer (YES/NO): NO